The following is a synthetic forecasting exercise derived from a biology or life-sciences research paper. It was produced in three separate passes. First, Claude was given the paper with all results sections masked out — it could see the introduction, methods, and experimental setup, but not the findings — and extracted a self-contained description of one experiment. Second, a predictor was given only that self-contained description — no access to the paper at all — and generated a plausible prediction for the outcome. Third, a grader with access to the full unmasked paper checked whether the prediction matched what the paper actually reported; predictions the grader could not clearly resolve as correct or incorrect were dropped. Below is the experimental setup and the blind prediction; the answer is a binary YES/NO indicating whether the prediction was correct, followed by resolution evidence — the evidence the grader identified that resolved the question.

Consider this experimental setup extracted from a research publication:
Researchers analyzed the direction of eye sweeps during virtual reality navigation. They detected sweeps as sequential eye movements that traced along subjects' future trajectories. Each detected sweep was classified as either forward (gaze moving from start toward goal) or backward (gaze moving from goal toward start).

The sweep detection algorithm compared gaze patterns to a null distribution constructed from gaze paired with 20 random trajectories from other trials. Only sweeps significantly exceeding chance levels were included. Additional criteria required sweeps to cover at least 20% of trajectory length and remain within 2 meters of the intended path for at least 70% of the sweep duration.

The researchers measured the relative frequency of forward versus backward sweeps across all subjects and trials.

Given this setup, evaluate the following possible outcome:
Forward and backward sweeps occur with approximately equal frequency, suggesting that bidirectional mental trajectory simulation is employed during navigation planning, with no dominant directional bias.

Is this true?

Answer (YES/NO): NO